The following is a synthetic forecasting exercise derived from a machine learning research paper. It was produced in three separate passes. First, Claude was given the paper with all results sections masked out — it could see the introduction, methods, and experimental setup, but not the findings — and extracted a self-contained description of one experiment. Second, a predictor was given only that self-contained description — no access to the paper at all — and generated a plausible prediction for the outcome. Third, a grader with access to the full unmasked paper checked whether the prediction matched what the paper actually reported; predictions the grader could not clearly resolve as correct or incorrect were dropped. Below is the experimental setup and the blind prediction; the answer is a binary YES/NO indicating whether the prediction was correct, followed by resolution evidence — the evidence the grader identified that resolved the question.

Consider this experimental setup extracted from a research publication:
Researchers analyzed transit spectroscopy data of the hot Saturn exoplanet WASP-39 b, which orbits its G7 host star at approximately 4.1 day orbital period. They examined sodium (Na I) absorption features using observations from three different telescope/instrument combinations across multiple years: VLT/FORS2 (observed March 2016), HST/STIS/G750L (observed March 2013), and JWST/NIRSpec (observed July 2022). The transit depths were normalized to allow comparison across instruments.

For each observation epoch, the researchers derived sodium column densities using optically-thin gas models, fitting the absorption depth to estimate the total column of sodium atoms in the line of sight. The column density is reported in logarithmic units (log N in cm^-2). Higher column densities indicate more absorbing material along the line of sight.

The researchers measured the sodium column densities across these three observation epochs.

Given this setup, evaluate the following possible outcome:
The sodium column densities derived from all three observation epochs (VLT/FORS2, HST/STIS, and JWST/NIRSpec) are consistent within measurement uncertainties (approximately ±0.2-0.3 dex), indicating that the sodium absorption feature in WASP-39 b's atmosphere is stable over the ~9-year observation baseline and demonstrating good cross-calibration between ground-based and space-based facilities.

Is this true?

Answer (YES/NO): NO